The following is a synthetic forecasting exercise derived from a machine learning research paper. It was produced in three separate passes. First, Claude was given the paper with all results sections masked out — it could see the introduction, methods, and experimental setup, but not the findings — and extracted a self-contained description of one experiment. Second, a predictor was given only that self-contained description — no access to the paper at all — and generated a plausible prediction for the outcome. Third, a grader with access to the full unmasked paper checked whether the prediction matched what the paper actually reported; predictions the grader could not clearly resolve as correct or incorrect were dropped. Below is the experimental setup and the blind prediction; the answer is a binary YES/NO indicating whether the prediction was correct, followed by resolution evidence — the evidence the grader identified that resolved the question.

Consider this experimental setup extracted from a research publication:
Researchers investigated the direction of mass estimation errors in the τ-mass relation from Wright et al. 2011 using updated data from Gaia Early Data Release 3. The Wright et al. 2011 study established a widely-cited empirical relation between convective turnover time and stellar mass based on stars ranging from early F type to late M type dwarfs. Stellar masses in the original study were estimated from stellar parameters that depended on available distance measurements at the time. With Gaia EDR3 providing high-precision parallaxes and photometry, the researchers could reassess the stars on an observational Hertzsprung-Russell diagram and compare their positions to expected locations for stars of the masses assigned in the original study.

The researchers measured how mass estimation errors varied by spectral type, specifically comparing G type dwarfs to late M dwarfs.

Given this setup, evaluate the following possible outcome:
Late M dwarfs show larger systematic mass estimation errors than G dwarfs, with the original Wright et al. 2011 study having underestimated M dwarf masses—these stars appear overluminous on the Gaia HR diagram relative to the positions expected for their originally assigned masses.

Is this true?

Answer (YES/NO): YES